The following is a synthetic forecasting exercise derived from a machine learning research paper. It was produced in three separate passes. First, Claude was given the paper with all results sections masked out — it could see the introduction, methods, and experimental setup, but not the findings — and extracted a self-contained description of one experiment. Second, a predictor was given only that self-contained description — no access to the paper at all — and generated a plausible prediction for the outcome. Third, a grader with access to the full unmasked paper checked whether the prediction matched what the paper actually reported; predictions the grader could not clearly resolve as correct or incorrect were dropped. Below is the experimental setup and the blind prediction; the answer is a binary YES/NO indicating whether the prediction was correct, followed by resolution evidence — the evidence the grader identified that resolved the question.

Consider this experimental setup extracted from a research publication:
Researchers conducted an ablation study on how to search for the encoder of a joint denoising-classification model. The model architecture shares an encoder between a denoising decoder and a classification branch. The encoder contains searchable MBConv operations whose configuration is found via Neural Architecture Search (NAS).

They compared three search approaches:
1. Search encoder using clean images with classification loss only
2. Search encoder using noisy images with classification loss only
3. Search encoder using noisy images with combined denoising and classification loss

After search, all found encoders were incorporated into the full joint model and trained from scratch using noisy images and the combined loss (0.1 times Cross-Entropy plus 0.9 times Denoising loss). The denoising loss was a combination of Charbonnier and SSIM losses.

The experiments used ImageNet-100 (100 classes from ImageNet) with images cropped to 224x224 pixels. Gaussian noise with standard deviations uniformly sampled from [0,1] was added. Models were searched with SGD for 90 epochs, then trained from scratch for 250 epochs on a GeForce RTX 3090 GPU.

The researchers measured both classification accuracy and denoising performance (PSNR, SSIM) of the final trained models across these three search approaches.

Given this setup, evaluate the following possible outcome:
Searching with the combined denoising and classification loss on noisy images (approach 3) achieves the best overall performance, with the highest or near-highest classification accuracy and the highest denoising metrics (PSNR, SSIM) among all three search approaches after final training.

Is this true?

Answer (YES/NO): NO